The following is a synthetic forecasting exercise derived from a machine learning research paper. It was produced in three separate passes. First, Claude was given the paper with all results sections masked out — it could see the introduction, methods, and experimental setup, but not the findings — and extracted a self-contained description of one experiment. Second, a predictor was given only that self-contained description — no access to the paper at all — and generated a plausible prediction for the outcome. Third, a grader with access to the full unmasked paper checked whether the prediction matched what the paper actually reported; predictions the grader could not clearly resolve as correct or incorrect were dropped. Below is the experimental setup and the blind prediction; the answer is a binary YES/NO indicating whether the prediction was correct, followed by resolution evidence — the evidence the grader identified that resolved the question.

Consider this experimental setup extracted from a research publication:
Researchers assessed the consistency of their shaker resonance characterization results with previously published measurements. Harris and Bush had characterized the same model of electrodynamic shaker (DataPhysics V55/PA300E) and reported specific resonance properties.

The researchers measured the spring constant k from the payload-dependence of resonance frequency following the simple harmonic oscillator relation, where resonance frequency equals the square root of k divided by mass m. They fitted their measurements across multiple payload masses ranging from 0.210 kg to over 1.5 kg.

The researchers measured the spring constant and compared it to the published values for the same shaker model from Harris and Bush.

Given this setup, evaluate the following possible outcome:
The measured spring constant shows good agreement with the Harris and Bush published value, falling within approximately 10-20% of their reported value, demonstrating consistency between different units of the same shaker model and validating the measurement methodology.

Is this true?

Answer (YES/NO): YES